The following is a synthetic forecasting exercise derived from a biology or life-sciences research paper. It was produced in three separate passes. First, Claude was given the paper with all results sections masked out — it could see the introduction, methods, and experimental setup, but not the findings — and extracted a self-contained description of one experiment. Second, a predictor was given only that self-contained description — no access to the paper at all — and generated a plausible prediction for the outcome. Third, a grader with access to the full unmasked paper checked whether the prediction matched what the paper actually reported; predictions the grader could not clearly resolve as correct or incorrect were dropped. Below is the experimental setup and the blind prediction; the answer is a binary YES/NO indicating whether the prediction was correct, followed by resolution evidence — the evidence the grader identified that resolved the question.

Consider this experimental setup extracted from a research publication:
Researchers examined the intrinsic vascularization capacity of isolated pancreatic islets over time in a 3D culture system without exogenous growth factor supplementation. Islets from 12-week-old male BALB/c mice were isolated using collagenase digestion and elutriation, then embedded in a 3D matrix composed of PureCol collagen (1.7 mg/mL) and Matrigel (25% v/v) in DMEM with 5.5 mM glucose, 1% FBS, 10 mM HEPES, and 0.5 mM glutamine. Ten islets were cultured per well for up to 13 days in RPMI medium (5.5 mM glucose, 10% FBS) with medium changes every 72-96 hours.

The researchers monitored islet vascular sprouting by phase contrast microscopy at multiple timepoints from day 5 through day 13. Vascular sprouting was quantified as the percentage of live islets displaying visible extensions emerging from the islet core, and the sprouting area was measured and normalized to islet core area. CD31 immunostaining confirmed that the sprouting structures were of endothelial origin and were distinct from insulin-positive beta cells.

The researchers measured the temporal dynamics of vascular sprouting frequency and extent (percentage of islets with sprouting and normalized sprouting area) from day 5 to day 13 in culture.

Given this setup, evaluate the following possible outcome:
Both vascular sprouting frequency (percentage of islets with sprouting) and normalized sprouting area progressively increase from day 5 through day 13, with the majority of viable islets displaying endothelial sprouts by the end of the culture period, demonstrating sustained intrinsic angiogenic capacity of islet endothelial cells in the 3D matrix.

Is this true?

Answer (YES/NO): NO